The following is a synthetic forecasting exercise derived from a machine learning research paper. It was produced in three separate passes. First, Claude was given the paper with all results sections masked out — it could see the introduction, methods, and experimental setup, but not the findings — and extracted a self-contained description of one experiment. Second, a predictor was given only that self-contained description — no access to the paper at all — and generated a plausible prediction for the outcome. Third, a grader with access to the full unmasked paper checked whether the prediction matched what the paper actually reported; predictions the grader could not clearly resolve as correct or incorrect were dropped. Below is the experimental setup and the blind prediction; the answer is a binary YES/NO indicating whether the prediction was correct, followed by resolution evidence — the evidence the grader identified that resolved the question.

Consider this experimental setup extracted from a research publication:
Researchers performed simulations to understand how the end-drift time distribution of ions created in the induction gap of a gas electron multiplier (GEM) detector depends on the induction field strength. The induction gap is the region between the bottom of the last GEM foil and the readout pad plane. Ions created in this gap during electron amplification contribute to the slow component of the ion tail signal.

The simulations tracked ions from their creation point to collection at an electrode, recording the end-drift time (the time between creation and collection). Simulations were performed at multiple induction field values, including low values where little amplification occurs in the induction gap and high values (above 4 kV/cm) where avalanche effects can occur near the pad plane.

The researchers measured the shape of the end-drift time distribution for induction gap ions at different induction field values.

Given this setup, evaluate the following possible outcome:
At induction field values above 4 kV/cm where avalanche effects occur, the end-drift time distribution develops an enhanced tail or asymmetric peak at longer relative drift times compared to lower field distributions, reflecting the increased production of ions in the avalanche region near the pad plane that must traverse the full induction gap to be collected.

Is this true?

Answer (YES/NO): NO